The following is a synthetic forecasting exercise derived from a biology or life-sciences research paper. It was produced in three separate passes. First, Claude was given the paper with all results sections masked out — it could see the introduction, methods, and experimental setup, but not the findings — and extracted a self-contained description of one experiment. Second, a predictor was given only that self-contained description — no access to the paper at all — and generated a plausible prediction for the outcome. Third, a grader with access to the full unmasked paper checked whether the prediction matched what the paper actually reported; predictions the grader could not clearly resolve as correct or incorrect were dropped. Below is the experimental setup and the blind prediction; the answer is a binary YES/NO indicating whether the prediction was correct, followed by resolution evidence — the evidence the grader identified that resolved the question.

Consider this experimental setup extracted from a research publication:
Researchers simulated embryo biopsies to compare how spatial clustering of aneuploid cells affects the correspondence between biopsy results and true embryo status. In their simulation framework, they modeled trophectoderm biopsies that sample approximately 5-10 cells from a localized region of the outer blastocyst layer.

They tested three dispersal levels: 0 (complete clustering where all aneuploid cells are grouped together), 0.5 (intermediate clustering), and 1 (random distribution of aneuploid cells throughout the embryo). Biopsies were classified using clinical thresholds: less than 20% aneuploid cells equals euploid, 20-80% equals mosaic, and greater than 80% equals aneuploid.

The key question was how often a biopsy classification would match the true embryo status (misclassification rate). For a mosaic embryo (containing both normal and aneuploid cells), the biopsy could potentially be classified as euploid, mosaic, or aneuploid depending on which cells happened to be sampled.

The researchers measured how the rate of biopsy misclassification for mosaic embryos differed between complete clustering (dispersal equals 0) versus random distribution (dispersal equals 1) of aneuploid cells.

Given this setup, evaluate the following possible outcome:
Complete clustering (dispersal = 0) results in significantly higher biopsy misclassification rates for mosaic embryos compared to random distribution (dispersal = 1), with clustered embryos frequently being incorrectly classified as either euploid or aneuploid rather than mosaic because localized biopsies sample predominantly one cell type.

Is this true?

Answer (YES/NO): YES